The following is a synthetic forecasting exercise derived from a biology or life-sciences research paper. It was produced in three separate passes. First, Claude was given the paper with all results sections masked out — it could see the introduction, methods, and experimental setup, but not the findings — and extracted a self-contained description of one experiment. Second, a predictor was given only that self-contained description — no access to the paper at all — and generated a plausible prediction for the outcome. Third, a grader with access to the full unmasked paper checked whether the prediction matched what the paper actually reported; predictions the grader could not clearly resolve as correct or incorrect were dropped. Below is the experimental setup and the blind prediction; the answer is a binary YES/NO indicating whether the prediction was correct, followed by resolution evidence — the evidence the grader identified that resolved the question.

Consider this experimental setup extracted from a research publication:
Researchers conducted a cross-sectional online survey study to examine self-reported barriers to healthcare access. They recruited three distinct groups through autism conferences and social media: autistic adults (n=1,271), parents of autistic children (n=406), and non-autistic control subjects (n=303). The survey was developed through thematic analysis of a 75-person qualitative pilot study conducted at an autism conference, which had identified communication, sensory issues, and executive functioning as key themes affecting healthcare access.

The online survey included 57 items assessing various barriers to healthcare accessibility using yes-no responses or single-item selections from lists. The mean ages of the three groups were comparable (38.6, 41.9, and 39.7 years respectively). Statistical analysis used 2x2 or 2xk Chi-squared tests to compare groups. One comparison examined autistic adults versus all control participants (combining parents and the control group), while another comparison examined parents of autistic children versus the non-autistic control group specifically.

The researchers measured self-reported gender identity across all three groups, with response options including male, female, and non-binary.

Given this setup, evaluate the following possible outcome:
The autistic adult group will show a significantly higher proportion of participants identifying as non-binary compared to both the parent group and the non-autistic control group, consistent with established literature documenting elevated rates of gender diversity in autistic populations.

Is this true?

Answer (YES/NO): YES